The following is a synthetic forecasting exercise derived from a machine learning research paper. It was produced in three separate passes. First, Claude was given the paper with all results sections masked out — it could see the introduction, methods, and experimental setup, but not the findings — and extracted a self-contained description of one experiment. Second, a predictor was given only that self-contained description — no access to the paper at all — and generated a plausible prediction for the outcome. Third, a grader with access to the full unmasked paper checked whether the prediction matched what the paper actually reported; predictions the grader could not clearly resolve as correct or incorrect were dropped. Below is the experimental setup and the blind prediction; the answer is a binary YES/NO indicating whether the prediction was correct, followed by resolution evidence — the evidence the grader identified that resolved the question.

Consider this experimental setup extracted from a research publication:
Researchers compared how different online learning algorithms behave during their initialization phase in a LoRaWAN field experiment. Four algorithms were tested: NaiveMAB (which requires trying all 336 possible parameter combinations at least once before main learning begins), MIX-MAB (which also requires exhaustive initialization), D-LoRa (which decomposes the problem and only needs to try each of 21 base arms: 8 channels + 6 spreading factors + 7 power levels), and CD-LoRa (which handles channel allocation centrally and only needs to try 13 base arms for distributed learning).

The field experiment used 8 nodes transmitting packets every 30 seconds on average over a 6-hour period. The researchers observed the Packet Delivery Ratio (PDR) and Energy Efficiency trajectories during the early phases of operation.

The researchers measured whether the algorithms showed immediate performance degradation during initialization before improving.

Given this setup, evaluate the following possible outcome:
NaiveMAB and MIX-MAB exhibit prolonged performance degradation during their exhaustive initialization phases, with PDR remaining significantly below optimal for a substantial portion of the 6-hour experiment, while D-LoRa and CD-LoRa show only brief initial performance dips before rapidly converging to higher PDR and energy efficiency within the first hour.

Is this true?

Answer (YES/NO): NO